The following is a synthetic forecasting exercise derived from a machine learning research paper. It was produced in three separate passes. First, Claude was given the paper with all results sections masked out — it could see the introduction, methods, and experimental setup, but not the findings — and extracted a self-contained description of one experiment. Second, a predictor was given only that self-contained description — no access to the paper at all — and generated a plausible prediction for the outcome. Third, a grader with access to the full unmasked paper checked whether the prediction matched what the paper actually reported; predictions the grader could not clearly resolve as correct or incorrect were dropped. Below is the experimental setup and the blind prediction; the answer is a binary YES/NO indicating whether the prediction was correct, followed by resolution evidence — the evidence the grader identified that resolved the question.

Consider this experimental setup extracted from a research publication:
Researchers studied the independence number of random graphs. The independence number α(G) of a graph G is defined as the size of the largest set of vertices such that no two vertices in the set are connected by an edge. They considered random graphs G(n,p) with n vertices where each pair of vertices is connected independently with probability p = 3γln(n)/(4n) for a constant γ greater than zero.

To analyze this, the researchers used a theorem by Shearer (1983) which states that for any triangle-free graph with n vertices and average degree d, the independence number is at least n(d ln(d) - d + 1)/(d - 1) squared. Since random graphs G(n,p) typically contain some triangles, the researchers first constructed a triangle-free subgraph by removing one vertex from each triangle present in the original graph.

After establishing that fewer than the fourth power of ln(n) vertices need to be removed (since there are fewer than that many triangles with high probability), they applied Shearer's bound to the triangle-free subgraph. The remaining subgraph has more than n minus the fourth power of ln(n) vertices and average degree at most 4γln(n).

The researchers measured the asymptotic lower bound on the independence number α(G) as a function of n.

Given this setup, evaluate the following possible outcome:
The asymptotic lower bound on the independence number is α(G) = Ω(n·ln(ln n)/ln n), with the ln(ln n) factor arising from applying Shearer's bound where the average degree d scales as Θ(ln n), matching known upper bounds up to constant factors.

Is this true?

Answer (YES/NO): YES